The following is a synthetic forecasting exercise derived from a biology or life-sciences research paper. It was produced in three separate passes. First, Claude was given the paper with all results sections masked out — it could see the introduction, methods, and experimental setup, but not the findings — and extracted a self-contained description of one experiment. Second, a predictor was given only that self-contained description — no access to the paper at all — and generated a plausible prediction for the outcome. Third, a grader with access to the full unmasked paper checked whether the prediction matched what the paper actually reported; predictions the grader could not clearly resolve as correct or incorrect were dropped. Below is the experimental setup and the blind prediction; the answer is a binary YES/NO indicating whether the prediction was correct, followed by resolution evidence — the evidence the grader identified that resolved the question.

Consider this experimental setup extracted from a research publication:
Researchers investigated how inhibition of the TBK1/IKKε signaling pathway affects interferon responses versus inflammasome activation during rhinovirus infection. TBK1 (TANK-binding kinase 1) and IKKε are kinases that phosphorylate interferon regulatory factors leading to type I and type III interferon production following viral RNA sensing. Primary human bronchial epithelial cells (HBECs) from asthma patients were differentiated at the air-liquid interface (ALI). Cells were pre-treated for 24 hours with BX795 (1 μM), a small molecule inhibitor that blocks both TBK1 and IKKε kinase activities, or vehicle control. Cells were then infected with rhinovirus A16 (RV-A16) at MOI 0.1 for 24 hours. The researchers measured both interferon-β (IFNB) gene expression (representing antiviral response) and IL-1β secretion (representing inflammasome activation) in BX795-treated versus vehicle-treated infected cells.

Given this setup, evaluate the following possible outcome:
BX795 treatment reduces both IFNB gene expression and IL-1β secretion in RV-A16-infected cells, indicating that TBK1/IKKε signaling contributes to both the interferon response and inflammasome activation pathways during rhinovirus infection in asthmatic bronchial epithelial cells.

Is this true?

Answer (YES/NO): NO